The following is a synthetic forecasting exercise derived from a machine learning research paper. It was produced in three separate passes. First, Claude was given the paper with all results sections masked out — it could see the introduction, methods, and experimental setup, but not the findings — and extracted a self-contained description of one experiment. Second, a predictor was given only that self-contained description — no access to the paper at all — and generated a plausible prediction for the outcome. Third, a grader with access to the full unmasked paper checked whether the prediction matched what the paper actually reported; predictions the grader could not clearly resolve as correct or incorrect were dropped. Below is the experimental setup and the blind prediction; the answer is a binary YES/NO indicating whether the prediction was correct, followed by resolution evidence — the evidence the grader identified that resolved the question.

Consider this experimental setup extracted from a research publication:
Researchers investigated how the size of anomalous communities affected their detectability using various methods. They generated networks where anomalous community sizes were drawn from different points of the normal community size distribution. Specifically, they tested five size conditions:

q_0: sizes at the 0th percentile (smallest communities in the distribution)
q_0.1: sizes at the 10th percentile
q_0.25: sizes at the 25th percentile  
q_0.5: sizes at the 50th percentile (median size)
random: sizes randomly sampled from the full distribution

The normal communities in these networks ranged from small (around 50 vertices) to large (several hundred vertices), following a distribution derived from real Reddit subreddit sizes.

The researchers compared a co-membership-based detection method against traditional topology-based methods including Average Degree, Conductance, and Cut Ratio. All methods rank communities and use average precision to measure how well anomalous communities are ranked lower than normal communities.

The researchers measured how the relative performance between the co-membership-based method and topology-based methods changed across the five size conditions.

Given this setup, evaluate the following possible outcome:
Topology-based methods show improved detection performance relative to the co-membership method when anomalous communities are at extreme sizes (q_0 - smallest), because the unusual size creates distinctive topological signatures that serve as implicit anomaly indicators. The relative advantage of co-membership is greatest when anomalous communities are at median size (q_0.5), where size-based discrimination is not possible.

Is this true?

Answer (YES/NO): NO